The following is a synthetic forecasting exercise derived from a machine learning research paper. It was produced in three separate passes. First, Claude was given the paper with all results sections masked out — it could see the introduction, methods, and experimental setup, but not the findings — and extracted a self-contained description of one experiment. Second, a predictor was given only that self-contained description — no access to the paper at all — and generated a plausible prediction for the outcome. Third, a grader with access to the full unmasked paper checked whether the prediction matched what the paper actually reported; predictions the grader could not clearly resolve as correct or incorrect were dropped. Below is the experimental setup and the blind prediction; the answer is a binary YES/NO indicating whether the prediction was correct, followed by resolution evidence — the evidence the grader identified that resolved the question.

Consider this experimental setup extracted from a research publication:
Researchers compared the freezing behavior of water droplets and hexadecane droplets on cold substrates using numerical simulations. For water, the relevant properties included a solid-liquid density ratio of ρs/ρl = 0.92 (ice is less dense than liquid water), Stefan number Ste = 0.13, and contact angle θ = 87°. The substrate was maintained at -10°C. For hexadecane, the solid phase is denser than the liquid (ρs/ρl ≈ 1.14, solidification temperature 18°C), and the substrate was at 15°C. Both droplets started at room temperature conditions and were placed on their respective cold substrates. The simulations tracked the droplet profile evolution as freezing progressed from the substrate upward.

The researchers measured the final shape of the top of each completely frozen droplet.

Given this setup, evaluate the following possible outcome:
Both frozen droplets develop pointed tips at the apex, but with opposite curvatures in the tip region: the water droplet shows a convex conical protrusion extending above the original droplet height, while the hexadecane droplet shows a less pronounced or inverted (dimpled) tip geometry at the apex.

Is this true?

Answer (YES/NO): NO